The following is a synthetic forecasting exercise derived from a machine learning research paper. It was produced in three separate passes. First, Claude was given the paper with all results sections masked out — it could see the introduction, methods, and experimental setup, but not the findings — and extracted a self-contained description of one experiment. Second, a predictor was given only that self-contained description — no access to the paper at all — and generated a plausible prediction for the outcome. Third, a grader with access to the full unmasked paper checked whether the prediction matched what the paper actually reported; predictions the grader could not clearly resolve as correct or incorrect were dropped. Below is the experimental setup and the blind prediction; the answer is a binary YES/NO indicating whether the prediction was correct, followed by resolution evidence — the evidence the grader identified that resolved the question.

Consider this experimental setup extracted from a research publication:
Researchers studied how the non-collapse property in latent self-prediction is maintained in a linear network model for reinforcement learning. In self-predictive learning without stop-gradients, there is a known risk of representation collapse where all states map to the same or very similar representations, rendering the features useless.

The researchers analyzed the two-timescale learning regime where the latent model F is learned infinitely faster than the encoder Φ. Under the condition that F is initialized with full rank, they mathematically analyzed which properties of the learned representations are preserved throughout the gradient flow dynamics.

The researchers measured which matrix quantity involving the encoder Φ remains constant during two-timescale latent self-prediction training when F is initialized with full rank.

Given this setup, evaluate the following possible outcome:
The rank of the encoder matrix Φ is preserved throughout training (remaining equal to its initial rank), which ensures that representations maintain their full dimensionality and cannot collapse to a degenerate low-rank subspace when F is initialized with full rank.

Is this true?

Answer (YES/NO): NO